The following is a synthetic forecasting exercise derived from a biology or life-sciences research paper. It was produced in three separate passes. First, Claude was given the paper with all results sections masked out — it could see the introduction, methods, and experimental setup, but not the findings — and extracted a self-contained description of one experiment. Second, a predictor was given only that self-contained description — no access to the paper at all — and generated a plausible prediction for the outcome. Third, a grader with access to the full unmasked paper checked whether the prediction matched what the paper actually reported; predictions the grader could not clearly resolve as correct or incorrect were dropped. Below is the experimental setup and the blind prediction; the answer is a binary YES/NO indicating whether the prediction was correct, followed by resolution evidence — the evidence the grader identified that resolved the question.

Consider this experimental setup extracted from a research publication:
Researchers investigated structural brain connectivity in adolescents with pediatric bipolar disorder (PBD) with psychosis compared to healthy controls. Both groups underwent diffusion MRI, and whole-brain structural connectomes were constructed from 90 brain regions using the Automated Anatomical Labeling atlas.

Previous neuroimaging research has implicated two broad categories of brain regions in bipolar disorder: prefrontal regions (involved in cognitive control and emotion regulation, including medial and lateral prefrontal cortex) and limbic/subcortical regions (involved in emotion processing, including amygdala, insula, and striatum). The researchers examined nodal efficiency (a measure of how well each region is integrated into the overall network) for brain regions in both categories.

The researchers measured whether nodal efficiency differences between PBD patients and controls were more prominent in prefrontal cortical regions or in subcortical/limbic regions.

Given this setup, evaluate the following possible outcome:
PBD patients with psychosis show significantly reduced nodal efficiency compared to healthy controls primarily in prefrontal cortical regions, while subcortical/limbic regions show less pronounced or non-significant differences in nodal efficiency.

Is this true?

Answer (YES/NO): NO